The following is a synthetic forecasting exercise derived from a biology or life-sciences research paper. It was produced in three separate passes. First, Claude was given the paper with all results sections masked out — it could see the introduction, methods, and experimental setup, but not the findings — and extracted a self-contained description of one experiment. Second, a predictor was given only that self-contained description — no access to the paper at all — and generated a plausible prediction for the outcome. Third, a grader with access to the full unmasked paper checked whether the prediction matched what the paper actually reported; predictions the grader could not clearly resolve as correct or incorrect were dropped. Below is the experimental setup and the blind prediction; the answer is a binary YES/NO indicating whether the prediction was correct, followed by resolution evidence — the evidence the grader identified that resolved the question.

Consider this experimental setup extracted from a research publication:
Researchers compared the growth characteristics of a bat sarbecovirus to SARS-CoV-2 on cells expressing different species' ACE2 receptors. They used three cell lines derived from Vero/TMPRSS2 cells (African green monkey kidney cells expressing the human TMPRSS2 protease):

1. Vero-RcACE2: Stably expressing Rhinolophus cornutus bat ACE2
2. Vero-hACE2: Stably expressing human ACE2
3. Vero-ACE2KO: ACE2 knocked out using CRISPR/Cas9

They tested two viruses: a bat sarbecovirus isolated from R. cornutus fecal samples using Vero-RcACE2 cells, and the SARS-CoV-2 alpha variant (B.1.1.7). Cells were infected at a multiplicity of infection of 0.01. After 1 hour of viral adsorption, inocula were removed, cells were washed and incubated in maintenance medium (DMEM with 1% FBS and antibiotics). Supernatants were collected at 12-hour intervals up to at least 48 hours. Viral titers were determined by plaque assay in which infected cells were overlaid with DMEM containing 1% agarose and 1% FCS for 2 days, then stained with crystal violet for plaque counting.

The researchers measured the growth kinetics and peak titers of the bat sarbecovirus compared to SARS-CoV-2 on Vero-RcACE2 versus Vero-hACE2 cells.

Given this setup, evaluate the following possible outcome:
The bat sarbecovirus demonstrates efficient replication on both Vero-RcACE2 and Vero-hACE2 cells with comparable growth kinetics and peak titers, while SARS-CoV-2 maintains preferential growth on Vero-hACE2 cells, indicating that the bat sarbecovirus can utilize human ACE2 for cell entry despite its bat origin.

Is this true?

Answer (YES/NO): NO